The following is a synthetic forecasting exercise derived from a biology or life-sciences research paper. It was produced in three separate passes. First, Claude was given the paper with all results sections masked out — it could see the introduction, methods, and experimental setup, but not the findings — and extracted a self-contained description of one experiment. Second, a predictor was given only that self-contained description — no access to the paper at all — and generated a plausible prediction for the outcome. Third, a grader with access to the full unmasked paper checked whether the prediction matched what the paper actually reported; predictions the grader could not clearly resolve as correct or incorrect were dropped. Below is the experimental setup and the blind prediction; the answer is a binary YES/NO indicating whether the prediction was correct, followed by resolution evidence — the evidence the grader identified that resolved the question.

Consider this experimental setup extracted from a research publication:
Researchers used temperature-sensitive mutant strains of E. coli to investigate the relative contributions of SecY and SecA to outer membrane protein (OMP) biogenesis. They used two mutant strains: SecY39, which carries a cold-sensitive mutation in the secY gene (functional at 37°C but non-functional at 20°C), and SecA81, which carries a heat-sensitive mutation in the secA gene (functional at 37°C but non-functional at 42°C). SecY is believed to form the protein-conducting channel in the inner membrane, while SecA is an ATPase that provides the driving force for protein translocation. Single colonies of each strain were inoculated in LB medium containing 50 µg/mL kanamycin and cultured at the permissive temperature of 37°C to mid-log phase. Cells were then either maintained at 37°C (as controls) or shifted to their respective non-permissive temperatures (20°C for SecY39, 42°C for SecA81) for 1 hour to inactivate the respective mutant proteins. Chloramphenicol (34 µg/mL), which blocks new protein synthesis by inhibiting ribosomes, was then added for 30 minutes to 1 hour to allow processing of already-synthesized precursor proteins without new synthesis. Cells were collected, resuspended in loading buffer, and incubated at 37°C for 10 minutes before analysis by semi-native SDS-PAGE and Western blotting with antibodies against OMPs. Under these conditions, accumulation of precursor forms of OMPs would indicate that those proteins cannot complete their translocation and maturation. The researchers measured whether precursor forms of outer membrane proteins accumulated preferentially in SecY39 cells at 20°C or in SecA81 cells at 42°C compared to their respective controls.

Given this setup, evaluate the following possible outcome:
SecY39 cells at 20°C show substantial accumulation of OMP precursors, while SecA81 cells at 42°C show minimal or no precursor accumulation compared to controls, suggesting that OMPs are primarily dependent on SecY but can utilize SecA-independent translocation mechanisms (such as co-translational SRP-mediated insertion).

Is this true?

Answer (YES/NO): NO